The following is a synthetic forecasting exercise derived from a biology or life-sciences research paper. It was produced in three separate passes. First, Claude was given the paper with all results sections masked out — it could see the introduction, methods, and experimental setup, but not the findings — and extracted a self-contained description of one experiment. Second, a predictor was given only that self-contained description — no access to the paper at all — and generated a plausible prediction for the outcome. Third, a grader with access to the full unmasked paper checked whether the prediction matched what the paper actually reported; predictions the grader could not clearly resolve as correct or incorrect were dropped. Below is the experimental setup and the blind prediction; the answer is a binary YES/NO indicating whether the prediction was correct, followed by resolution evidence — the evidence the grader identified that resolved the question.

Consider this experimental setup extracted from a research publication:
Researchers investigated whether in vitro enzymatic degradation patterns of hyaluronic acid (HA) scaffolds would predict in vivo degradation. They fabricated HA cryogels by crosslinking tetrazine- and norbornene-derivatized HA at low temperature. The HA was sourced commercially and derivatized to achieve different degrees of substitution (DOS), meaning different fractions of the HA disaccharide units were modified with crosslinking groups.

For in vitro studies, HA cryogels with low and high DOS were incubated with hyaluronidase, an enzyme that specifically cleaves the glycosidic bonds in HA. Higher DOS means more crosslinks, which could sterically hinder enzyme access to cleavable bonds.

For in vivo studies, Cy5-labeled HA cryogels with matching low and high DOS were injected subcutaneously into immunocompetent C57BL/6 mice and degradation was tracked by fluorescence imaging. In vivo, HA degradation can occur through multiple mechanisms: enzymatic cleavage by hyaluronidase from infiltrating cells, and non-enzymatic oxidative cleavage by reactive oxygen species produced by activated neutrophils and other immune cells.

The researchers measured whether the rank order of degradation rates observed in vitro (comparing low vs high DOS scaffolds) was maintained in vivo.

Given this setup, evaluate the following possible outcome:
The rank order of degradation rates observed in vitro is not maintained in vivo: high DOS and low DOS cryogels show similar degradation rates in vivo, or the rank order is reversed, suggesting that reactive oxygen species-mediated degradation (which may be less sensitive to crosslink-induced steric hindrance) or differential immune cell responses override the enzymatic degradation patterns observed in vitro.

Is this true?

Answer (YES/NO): YES